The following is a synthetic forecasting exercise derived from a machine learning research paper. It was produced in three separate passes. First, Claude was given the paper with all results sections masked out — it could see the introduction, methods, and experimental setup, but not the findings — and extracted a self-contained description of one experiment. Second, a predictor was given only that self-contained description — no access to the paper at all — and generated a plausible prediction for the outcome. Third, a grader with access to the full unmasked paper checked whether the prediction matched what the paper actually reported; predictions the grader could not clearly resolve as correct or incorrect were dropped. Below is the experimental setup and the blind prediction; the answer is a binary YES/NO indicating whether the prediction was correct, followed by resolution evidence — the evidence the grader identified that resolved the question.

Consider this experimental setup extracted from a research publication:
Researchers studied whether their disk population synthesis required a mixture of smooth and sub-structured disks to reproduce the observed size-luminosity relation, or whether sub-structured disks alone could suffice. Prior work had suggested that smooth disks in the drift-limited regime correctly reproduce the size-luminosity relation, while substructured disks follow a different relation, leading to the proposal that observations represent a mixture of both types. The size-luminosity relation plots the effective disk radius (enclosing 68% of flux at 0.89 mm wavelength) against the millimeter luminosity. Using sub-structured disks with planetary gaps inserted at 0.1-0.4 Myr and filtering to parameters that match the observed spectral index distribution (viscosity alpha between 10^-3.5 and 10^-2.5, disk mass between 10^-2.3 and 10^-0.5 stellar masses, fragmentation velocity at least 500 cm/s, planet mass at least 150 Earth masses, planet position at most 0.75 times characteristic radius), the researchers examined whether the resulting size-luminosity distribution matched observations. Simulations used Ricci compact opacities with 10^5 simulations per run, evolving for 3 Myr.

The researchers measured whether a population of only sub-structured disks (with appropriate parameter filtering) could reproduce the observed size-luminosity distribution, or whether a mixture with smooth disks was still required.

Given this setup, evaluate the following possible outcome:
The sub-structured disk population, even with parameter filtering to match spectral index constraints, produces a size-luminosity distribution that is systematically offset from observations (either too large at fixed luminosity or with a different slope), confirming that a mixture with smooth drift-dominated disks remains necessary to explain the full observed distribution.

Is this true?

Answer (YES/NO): NO